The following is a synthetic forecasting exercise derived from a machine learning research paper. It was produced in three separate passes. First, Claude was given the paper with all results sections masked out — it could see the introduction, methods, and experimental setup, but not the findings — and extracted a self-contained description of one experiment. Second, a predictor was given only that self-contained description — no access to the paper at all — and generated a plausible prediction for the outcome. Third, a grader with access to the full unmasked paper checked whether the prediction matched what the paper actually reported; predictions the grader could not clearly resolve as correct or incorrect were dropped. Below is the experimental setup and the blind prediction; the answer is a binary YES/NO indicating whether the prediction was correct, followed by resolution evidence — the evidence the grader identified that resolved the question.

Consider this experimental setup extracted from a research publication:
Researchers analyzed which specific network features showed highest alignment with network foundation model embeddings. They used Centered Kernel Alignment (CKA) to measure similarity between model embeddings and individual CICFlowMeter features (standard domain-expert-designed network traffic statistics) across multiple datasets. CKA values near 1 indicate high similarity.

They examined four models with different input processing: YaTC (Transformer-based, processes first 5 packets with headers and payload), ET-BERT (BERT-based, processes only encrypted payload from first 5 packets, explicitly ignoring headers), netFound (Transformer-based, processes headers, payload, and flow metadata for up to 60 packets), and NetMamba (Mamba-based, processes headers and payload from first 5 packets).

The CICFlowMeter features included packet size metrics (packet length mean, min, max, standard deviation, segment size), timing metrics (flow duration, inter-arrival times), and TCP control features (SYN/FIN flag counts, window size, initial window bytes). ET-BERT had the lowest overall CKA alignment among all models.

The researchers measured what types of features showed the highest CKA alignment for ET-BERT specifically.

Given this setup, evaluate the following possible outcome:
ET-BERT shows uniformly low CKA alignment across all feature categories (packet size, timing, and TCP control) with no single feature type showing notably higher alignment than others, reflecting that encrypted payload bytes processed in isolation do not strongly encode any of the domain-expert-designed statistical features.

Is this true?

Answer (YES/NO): NO